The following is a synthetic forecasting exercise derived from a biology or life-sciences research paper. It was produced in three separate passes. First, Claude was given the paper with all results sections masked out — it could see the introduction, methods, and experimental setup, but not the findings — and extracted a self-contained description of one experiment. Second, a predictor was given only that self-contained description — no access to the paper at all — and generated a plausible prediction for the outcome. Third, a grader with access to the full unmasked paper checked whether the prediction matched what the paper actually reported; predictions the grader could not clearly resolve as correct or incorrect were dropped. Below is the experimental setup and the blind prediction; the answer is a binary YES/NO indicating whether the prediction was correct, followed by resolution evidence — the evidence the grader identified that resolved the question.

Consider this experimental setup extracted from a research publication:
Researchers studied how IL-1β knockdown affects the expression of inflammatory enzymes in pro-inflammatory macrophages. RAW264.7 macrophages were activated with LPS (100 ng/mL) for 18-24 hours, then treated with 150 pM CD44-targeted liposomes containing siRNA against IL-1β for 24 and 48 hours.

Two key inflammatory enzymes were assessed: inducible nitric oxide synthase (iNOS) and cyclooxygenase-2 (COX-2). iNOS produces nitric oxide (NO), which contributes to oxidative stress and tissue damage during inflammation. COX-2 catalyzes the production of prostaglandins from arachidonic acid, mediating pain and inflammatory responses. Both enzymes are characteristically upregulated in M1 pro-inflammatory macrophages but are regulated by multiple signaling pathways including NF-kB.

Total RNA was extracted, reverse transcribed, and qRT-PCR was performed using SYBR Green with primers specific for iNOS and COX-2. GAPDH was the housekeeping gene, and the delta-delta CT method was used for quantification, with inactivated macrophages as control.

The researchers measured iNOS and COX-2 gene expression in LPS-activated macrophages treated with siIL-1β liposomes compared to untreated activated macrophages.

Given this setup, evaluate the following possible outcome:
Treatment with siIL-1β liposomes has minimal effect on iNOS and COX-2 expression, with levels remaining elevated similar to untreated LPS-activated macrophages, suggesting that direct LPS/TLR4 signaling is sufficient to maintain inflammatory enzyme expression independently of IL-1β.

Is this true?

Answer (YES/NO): NO